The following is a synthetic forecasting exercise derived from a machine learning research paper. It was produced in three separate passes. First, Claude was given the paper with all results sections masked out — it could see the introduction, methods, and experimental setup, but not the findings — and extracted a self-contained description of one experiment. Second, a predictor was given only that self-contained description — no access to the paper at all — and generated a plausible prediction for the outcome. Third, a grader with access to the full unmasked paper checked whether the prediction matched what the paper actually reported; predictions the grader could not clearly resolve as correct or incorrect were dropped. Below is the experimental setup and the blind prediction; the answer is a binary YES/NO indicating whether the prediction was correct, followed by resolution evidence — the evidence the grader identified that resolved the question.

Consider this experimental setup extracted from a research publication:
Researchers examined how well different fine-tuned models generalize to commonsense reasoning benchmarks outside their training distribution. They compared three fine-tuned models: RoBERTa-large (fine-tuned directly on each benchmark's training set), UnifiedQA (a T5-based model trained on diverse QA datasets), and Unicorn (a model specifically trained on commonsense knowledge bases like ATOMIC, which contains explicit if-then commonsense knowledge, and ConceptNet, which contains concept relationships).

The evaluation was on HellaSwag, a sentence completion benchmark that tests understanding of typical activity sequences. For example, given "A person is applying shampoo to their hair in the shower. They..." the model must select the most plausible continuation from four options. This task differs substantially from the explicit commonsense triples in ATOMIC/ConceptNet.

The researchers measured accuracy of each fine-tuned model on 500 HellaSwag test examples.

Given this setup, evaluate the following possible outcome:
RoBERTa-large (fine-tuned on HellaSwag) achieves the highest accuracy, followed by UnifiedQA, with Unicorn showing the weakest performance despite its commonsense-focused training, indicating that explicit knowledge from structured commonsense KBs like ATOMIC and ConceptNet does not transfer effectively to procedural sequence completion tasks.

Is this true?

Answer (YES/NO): YES